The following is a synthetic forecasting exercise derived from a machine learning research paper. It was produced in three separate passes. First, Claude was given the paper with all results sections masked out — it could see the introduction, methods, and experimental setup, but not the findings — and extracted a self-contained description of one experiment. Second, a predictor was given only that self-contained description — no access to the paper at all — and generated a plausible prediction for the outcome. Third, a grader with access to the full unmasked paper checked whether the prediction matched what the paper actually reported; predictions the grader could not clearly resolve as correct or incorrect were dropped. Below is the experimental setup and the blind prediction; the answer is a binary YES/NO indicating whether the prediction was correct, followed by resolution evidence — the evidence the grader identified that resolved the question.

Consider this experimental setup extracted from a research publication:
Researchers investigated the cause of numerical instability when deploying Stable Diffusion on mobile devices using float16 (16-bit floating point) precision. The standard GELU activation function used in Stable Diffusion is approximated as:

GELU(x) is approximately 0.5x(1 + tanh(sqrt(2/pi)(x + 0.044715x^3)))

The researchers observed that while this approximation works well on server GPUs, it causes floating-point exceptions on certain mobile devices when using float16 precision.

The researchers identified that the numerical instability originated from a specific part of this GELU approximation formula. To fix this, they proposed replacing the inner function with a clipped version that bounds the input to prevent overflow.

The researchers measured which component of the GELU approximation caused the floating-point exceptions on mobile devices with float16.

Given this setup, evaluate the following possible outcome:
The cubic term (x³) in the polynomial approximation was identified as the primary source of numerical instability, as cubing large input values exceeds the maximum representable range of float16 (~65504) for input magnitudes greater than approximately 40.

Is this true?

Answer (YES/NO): YES